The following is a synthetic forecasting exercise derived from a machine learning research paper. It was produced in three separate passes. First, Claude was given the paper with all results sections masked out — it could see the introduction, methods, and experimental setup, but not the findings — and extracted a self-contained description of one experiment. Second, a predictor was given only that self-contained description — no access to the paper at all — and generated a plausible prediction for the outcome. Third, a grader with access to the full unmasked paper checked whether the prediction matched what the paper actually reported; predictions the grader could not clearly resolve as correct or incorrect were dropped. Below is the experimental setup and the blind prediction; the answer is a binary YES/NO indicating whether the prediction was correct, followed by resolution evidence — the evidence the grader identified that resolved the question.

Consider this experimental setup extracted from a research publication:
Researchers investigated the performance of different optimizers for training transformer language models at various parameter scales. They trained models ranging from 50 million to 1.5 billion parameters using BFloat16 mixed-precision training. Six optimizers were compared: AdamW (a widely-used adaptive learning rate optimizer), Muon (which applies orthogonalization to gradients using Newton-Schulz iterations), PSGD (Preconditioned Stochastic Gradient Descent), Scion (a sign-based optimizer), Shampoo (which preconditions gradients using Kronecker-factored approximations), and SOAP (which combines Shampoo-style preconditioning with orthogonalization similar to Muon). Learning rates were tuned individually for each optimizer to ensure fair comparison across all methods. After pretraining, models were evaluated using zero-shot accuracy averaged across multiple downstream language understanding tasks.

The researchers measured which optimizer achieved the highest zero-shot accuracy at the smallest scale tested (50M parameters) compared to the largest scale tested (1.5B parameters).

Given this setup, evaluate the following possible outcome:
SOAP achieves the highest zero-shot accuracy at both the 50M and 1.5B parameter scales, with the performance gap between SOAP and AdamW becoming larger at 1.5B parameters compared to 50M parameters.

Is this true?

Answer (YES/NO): NO